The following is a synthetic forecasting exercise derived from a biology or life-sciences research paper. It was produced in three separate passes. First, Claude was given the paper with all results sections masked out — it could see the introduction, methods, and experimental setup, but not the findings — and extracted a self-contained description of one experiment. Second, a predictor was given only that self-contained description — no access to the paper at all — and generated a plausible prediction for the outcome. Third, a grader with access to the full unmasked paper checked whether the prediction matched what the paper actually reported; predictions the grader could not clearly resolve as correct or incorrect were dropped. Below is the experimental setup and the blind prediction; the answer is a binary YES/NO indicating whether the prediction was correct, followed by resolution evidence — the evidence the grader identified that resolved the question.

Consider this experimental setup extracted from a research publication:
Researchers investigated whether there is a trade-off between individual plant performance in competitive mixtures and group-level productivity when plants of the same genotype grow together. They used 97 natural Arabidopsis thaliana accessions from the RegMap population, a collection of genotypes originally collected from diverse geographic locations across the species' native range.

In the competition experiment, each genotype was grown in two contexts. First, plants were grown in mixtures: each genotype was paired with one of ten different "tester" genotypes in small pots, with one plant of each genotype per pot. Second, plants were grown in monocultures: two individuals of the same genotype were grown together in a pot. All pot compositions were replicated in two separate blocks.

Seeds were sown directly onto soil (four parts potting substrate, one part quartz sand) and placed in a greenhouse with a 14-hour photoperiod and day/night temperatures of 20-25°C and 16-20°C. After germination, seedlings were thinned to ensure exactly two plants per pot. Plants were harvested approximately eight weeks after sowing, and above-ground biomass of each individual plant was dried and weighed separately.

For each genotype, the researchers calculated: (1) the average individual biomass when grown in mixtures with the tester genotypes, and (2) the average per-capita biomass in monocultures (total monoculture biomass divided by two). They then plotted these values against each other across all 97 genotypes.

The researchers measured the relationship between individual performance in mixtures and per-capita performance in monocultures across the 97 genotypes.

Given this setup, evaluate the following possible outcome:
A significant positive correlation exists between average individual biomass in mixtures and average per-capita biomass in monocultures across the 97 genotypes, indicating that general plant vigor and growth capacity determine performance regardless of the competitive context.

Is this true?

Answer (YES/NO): YES